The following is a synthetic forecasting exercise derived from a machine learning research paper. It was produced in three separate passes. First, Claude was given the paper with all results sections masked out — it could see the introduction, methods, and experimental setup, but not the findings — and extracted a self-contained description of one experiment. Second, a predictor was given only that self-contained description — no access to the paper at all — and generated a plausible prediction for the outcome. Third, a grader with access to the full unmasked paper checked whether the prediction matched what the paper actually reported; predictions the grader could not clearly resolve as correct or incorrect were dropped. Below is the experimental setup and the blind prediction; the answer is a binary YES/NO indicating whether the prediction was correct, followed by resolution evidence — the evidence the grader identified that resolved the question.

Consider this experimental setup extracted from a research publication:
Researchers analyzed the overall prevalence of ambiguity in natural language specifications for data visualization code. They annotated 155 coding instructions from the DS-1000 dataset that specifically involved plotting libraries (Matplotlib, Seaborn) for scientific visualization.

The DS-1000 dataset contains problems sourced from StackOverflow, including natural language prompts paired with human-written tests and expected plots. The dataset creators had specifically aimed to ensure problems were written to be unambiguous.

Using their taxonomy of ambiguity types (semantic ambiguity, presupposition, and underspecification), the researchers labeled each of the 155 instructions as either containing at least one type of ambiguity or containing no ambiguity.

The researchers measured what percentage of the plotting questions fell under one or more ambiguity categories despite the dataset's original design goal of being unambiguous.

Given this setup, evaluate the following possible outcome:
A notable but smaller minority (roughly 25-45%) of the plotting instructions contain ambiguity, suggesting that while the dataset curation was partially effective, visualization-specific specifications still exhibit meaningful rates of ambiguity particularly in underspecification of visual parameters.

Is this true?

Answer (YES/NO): NO